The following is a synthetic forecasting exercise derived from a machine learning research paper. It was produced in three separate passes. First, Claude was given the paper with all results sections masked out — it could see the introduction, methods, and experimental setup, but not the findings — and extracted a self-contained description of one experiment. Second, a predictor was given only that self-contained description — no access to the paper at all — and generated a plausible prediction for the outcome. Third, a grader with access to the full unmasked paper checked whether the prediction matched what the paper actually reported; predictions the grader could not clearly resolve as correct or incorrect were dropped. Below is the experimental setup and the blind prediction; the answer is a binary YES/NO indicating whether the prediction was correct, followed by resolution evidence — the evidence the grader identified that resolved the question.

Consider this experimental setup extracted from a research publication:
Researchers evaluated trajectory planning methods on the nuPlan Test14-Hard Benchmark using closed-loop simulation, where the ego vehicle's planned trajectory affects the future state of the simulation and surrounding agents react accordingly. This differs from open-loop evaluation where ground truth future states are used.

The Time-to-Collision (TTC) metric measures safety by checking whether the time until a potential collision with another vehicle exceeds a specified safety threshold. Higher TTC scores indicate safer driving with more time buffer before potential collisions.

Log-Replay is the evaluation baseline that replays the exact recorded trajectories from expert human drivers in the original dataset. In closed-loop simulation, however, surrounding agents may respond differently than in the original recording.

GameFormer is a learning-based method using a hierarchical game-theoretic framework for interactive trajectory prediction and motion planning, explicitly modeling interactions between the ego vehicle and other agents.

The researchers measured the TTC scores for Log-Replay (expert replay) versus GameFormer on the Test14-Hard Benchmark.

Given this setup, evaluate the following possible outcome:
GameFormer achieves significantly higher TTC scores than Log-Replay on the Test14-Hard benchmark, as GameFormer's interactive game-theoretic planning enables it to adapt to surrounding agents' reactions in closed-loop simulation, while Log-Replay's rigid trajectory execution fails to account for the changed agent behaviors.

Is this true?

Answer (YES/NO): YES